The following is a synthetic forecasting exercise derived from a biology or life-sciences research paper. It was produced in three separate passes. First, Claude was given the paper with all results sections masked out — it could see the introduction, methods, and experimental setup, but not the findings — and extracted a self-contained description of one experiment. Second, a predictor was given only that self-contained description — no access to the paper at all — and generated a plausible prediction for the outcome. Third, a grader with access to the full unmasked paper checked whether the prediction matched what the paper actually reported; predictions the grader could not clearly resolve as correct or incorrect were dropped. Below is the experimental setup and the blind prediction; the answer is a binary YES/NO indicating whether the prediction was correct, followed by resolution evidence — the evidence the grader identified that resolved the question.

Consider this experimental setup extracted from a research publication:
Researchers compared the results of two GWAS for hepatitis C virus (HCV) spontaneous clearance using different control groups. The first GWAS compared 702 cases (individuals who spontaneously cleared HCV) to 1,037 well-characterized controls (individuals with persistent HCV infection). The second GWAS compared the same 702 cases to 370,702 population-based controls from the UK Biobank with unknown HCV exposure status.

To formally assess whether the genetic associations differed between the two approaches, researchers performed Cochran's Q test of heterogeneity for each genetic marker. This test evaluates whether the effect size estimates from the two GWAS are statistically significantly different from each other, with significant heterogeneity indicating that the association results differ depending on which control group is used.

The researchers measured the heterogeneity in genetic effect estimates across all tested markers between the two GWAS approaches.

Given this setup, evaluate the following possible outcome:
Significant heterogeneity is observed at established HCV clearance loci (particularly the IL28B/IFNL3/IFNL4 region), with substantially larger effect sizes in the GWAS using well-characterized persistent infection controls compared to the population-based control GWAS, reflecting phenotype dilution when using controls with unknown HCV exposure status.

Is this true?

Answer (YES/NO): YES